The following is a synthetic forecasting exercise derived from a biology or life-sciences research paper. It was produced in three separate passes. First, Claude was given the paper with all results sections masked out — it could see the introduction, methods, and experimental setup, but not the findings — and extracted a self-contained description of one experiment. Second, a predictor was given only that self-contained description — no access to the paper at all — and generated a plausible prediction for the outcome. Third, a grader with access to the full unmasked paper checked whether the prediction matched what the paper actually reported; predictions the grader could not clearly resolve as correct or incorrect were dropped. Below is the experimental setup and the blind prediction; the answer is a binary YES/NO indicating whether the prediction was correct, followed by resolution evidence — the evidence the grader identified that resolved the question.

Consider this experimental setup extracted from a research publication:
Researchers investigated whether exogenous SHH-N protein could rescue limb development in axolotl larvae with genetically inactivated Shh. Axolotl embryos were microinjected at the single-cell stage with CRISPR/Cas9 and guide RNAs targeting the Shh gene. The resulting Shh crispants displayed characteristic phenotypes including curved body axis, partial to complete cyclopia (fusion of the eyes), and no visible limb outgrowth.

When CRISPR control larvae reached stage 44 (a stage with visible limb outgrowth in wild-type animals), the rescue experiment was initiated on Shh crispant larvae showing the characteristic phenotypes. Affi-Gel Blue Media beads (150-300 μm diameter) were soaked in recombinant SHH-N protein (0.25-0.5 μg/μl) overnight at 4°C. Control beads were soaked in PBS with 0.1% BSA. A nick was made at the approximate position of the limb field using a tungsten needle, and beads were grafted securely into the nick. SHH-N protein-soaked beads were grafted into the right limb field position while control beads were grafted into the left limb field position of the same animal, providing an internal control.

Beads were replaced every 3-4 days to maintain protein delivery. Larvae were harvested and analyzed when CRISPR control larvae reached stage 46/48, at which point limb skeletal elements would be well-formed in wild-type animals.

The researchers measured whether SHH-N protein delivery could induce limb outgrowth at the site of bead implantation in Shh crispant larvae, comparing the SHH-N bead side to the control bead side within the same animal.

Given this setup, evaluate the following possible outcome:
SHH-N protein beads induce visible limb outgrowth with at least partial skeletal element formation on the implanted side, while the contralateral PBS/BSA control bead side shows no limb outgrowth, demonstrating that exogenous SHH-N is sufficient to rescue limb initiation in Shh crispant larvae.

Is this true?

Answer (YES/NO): YES